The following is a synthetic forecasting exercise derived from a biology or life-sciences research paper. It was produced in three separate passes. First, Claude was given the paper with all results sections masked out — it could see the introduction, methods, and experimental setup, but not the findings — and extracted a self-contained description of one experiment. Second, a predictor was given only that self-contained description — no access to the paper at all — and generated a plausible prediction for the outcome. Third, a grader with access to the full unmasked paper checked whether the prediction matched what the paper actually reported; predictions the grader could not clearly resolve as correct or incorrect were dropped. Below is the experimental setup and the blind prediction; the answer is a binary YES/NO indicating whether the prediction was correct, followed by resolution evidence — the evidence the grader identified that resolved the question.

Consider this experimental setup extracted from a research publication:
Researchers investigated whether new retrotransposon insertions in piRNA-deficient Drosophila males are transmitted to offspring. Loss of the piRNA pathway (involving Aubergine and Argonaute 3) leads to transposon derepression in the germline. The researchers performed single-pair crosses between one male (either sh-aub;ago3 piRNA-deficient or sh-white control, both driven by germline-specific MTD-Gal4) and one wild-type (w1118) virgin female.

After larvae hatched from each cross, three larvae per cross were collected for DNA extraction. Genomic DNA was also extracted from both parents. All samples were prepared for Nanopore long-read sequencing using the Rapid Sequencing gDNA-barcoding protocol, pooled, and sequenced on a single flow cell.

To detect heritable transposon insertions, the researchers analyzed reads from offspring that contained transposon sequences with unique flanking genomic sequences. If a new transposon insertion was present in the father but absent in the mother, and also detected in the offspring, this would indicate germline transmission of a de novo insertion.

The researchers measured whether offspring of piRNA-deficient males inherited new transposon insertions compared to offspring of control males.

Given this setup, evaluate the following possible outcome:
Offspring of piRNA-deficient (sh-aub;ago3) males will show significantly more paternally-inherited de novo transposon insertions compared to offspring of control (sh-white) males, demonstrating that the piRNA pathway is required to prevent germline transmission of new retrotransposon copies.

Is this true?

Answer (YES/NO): NO